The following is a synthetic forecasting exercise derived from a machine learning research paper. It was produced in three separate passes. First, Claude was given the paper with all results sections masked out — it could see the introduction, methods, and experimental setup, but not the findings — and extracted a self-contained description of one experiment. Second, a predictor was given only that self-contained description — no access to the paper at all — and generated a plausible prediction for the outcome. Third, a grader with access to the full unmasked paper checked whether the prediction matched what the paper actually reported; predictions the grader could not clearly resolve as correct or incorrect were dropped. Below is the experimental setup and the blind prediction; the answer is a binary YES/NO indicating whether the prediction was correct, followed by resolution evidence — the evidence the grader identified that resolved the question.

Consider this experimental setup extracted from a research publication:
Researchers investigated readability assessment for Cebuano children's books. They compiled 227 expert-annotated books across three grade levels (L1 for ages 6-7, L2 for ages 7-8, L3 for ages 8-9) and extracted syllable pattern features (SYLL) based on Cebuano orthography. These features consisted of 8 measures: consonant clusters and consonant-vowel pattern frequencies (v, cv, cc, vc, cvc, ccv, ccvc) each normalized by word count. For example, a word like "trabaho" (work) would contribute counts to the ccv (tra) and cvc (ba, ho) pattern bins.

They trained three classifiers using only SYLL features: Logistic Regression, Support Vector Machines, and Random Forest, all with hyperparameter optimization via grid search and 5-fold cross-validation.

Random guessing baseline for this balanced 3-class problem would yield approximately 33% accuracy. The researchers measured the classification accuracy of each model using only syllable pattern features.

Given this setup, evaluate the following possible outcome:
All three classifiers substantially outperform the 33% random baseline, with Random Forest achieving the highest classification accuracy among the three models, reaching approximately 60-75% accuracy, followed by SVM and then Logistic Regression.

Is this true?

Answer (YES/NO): NO